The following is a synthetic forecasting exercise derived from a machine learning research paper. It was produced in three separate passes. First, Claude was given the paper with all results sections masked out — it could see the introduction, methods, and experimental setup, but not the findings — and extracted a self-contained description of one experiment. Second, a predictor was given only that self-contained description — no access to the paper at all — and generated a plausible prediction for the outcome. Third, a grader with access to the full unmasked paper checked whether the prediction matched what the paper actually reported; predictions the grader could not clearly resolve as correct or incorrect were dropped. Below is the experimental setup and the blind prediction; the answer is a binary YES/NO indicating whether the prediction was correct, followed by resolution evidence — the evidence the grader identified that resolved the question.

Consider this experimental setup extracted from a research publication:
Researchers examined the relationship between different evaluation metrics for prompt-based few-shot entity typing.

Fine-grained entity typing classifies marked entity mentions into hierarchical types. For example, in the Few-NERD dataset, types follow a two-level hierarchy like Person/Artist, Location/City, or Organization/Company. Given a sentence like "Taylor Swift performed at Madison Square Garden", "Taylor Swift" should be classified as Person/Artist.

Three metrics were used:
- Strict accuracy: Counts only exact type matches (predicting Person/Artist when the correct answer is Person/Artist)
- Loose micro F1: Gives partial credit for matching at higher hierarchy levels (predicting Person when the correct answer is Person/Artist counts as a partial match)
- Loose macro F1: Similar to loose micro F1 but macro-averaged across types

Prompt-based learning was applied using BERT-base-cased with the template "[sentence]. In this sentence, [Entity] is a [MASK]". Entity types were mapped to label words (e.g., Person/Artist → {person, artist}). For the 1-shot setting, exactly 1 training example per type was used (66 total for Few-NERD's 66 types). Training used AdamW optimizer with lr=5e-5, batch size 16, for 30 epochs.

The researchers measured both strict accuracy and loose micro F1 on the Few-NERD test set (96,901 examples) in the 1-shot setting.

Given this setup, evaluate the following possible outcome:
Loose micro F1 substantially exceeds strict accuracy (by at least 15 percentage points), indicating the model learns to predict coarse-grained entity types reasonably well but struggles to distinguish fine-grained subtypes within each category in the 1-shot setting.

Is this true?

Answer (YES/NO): YES